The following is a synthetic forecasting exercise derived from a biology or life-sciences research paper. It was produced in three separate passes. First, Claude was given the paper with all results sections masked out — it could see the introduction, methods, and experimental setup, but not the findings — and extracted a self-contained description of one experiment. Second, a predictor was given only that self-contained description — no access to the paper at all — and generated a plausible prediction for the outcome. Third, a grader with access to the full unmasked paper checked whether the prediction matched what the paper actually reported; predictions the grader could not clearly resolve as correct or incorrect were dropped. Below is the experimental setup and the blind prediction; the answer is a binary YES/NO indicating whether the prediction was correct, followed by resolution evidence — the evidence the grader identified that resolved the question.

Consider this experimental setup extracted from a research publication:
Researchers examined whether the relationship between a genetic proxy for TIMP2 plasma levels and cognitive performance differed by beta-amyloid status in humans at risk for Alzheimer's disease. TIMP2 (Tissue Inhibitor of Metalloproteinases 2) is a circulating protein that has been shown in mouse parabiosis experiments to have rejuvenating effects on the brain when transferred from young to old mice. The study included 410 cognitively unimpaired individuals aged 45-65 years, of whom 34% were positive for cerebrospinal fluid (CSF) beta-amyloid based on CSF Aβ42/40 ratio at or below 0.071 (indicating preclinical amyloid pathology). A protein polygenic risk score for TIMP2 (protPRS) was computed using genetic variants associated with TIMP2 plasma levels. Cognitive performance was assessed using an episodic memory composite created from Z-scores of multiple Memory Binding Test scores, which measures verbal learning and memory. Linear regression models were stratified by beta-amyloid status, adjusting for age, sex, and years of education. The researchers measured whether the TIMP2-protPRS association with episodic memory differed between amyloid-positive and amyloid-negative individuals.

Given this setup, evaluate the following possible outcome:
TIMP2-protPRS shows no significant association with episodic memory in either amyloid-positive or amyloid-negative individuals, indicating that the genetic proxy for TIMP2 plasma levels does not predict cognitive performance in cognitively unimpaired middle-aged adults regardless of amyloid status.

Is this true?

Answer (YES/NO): NO